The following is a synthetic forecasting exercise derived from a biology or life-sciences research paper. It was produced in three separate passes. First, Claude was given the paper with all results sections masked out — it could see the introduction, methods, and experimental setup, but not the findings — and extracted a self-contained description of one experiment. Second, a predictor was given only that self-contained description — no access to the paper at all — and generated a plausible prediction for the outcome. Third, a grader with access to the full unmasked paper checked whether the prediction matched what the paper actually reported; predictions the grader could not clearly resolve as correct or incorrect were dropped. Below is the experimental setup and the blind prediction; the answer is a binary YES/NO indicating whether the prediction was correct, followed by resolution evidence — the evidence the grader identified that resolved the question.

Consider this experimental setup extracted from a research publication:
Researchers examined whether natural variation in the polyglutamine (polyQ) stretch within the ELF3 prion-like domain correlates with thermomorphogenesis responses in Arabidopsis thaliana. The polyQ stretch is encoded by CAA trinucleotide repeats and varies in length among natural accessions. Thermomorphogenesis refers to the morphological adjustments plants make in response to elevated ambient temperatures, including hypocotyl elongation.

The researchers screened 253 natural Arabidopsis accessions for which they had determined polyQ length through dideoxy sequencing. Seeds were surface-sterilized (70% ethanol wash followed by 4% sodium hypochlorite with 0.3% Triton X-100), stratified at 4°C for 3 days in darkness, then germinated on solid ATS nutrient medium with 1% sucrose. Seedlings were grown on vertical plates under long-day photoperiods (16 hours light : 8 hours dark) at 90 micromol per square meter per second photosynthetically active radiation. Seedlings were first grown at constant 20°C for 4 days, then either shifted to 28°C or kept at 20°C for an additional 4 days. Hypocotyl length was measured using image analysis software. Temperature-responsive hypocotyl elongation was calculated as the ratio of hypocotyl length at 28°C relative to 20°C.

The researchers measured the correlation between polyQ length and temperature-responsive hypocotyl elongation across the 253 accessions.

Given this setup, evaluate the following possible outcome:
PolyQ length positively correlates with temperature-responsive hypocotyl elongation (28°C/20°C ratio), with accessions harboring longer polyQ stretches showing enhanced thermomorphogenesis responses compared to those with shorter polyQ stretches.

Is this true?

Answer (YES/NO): NO